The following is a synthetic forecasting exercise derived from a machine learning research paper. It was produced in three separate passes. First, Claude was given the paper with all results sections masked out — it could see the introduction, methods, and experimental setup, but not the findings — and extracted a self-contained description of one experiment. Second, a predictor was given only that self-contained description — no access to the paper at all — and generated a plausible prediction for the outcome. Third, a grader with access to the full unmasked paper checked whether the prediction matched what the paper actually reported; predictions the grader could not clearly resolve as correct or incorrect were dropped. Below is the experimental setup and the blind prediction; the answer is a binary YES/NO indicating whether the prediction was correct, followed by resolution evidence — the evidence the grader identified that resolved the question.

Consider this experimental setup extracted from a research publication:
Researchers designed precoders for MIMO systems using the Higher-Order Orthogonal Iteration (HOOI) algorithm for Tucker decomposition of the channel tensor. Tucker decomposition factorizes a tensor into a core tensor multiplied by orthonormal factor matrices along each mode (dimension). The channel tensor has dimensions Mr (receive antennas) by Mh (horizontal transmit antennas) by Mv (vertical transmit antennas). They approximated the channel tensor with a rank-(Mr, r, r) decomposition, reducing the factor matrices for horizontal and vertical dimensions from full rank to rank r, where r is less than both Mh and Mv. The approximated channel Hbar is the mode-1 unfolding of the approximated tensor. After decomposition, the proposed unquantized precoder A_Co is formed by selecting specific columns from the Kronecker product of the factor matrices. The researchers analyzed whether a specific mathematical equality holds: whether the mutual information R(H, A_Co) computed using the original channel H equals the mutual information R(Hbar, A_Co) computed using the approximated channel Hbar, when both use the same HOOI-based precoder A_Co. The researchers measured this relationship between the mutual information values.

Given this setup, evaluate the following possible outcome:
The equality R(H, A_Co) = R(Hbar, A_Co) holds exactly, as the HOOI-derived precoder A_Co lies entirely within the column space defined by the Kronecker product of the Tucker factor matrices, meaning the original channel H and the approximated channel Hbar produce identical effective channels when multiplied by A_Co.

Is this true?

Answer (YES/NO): YES